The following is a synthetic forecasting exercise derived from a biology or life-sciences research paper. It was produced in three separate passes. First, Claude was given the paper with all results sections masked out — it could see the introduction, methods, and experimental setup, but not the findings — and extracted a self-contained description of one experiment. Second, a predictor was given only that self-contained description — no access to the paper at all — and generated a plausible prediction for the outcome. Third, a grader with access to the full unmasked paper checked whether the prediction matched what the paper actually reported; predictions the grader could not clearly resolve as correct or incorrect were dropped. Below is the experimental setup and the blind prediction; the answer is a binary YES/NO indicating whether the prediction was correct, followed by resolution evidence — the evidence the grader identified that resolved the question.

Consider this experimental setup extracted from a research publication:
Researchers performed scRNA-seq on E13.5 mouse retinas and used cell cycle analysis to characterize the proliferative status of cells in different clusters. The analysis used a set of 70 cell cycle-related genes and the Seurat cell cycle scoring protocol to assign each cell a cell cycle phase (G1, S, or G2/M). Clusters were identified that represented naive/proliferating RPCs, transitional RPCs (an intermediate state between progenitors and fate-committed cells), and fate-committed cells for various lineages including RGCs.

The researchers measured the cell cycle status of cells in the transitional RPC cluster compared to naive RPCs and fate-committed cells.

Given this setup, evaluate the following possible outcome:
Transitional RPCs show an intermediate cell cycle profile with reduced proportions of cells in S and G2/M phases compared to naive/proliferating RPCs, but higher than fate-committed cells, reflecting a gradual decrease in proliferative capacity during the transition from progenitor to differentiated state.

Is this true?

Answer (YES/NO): NO